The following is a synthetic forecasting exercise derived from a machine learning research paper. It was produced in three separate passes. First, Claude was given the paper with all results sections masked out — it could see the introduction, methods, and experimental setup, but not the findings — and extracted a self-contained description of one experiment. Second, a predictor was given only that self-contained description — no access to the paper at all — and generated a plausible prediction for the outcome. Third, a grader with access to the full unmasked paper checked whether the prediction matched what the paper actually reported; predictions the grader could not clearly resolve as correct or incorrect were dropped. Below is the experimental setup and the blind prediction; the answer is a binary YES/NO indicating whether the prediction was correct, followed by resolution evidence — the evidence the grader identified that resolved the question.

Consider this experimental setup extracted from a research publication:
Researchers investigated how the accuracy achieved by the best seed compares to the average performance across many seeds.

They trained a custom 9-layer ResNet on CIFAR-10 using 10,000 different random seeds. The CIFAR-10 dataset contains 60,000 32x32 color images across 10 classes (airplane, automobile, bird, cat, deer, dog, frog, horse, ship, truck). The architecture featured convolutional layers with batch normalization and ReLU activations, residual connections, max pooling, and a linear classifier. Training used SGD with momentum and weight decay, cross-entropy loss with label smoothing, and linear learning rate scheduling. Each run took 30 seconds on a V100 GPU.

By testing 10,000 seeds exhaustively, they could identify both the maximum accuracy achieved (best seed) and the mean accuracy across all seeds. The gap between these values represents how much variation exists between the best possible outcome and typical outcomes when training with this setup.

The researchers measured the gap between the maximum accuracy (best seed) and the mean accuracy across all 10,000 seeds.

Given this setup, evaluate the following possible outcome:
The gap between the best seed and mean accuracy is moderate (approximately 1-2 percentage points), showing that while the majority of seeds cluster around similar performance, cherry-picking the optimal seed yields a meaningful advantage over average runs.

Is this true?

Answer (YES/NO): NO